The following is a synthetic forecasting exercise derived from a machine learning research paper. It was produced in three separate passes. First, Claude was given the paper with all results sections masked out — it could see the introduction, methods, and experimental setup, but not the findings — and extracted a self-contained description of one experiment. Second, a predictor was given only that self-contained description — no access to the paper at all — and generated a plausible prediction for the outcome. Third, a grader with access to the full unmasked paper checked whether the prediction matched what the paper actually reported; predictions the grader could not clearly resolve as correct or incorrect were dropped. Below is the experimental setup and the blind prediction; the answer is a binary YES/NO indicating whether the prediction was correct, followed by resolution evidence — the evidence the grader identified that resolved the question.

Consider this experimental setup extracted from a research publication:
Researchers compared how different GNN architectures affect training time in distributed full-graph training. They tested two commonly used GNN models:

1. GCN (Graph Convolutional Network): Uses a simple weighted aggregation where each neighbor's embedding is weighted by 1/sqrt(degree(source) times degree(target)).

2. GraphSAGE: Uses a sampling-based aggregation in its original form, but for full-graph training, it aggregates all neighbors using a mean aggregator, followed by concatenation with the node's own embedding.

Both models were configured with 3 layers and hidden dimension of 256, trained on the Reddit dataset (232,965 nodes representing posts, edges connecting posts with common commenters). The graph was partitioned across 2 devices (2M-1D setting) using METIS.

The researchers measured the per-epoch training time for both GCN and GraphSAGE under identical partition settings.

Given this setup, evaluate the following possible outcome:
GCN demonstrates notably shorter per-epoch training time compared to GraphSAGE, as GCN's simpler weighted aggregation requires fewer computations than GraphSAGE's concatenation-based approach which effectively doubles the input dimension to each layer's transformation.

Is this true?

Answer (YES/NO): NO